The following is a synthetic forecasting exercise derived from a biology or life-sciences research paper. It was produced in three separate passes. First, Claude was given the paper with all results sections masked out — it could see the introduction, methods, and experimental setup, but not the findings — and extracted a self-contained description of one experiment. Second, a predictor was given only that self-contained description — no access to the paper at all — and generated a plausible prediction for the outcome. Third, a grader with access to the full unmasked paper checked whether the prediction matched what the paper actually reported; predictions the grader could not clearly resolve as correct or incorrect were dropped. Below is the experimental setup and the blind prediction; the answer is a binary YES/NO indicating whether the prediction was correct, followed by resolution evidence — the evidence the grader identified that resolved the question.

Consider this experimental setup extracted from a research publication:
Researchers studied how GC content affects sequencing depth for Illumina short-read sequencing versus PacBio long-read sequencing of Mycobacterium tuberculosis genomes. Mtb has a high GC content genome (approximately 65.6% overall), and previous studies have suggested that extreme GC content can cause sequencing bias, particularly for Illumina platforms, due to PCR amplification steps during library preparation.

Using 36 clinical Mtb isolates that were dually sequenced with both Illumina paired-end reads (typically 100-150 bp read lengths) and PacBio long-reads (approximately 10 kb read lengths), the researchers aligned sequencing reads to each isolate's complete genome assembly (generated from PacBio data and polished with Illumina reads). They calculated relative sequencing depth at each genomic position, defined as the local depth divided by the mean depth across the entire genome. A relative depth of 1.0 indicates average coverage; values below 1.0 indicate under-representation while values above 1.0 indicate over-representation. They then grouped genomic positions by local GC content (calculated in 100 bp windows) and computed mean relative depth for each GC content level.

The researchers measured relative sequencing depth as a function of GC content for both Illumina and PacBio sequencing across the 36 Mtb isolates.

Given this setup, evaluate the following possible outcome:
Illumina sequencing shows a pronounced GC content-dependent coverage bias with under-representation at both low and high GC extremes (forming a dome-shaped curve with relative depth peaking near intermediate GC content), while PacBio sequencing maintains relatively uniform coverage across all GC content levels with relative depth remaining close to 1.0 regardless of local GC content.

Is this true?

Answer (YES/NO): NO